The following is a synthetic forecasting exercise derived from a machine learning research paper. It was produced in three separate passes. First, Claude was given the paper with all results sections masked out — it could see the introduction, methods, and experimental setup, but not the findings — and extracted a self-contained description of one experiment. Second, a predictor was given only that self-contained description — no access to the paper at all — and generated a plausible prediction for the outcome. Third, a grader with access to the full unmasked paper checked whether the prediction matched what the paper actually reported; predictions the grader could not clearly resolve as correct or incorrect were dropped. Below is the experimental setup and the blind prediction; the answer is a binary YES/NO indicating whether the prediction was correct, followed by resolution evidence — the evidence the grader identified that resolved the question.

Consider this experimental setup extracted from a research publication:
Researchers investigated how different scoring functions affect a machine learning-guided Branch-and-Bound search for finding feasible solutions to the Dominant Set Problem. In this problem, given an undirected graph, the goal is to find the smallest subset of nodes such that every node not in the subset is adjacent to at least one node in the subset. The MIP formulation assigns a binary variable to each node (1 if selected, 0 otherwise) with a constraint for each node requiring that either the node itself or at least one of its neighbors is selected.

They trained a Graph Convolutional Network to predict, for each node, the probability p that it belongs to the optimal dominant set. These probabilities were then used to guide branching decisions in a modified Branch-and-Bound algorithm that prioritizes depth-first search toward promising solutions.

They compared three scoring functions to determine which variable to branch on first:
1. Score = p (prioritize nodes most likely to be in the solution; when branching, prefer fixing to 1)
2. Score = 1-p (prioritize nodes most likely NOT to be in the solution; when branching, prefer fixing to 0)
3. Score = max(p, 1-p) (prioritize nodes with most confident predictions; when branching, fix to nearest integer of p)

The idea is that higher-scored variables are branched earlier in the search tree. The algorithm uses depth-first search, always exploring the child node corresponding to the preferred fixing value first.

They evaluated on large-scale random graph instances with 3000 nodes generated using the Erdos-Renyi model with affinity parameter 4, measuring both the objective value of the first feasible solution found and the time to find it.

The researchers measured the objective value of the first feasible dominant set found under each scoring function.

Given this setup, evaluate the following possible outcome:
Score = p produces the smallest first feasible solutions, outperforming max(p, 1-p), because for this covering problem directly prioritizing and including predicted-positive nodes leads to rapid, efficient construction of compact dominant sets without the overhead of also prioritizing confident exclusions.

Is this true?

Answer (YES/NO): YES